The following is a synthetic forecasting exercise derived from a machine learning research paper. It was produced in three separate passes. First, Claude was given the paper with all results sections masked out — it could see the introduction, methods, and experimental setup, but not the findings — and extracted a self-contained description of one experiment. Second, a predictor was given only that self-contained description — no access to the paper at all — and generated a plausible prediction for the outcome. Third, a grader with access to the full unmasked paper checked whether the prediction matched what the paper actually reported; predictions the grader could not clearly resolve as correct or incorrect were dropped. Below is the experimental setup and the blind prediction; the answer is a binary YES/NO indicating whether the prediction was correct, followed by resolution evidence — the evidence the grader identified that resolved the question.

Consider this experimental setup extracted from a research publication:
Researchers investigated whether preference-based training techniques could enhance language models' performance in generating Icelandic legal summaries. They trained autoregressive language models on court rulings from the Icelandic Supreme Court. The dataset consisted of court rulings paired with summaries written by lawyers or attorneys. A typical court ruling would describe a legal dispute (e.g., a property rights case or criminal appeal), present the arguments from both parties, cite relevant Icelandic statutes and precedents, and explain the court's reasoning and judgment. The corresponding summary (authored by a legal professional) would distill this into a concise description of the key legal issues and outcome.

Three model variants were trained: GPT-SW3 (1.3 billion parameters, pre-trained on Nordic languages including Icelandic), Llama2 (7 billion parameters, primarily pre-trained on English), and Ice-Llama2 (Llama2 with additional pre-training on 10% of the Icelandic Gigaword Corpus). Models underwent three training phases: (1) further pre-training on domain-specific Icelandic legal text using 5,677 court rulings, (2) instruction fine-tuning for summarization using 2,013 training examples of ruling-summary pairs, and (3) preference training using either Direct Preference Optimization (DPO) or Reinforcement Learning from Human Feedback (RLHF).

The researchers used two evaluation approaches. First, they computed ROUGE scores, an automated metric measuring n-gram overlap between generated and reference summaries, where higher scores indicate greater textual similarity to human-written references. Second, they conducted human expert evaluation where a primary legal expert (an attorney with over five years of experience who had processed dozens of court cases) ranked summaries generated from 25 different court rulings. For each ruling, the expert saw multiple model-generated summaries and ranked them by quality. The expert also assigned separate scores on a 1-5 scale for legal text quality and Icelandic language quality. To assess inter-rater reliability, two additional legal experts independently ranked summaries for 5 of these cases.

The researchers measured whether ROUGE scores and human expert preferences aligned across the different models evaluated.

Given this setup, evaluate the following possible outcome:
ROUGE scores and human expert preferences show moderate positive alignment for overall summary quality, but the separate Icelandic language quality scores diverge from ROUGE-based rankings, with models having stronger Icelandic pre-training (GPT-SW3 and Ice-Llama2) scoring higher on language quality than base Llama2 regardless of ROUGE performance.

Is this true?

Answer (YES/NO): NO